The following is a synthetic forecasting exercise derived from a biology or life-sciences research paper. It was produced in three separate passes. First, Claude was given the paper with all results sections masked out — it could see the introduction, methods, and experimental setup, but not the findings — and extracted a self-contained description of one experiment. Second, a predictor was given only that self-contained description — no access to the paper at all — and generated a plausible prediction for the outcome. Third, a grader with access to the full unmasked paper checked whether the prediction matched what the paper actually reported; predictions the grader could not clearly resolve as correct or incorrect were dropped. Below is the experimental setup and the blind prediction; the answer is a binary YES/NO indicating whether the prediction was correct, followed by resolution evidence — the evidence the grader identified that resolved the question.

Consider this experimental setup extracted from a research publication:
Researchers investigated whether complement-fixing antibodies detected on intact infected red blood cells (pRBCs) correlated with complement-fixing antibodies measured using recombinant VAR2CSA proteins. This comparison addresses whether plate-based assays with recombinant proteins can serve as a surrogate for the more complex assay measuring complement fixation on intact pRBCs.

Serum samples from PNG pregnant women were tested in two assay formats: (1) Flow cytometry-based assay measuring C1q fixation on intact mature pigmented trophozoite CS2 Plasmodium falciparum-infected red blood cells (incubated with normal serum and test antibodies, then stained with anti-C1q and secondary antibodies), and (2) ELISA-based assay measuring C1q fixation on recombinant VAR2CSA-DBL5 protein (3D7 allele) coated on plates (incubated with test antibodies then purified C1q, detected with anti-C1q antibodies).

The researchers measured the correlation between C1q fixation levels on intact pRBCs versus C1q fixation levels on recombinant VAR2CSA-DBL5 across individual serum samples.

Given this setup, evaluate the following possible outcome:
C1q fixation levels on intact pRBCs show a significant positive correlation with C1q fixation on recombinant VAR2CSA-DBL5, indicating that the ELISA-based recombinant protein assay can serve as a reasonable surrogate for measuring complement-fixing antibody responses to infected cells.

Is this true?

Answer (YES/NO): YES